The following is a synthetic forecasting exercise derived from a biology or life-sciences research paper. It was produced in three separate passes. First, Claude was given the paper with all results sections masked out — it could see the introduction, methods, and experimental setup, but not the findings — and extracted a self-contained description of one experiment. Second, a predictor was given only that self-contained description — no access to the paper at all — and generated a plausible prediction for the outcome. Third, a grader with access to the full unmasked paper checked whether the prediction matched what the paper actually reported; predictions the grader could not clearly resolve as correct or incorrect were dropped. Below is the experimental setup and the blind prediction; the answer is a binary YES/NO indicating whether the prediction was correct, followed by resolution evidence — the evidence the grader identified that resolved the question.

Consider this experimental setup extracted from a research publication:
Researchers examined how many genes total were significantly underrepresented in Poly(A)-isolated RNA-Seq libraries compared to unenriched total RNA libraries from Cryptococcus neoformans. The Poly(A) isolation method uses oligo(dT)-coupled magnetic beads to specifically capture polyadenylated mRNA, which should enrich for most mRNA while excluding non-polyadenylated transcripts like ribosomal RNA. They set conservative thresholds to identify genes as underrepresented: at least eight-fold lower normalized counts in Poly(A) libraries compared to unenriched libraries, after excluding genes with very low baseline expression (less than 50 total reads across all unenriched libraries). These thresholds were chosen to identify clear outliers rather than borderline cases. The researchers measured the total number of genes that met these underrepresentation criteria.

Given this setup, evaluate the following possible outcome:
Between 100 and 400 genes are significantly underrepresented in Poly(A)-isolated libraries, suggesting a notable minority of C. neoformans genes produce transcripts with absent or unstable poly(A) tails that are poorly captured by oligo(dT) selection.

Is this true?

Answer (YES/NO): NO